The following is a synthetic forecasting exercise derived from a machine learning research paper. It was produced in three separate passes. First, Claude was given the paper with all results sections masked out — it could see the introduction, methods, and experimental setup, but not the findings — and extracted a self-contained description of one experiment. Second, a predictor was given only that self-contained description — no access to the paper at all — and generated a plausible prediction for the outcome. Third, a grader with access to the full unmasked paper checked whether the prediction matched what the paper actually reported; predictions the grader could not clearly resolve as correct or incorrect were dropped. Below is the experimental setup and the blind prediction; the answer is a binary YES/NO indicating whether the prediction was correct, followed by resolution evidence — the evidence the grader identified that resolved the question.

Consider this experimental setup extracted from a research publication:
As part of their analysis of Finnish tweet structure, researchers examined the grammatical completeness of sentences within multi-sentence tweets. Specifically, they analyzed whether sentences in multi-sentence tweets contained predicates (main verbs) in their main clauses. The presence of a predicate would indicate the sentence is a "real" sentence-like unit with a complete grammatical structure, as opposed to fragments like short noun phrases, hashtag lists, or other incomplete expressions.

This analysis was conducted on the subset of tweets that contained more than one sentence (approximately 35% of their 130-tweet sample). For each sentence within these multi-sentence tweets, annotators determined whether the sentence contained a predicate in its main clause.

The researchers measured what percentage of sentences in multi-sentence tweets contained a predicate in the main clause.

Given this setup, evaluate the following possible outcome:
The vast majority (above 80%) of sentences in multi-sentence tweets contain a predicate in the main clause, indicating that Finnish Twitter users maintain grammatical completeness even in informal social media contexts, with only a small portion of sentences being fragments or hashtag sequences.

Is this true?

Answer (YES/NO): NO